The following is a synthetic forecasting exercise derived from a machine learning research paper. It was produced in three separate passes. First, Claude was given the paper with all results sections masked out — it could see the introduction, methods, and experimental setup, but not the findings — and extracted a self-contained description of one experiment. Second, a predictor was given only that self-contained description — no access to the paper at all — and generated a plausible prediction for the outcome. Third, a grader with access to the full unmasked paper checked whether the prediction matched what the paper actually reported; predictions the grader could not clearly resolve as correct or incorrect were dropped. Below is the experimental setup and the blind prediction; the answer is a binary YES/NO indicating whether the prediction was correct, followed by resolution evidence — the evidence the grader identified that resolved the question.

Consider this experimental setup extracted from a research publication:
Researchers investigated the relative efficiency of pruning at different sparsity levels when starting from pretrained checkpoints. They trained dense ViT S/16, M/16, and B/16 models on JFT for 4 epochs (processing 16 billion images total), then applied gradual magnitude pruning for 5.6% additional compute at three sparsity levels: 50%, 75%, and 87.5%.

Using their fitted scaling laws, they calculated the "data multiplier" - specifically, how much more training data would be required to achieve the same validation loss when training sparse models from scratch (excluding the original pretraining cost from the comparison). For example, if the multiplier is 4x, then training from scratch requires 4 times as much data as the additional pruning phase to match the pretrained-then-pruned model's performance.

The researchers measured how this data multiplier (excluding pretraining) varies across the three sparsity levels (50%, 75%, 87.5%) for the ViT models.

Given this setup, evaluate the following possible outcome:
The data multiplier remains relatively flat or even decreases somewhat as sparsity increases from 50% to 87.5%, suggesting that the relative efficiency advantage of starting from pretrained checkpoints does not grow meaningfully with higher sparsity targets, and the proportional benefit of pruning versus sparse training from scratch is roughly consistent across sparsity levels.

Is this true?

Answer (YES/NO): NO